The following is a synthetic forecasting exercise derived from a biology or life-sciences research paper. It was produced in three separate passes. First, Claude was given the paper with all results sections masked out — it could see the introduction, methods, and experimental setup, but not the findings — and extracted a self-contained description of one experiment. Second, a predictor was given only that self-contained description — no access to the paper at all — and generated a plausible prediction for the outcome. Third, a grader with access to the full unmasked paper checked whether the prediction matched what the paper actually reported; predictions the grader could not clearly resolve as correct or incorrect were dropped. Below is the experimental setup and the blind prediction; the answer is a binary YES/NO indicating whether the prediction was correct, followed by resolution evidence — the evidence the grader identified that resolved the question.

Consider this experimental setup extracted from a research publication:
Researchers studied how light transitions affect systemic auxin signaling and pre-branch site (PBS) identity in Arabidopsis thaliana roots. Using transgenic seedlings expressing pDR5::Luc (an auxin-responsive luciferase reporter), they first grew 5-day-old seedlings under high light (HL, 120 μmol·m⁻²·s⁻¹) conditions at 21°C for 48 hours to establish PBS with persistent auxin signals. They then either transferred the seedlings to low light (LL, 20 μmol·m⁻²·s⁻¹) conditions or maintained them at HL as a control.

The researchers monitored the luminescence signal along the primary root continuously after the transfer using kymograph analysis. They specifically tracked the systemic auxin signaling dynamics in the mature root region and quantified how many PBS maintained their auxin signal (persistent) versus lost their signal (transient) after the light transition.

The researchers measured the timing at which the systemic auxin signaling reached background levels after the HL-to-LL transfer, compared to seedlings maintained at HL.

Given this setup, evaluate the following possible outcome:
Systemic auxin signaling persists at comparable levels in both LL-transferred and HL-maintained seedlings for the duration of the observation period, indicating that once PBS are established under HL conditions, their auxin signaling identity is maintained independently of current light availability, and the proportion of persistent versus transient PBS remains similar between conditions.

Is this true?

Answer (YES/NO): NO